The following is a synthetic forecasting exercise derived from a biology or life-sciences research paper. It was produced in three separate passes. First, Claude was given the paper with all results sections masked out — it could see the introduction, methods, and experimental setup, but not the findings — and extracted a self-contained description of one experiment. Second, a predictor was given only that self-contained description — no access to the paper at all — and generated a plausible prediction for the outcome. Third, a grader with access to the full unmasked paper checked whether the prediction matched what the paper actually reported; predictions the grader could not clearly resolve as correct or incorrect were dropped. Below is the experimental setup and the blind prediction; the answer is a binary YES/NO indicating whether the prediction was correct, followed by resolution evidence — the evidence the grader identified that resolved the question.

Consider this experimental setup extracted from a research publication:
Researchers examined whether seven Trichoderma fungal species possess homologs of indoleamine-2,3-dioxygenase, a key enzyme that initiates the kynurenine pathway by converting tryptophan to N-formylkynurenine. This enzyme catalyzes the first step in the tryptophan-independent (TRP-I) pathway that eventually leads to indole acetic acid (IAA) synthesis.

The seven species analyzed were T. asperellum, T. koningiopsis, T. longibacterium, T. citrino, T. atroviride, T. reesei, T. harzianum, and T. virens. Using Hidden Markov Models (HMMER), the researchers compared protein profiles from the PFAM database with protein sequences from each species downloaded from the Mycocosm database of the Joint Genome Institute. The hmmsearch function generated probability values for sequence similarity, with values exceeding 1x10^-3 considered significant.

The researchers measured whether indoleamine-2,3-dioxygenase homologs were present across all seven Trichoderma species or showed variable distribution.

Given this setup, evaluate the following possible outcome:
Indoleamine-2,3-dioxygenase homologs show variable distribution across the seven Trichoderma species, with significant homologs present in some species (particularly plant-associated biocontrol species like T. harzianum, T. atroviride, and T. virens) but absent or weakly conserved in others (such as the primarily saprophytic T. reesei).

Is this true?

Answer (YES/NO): NO